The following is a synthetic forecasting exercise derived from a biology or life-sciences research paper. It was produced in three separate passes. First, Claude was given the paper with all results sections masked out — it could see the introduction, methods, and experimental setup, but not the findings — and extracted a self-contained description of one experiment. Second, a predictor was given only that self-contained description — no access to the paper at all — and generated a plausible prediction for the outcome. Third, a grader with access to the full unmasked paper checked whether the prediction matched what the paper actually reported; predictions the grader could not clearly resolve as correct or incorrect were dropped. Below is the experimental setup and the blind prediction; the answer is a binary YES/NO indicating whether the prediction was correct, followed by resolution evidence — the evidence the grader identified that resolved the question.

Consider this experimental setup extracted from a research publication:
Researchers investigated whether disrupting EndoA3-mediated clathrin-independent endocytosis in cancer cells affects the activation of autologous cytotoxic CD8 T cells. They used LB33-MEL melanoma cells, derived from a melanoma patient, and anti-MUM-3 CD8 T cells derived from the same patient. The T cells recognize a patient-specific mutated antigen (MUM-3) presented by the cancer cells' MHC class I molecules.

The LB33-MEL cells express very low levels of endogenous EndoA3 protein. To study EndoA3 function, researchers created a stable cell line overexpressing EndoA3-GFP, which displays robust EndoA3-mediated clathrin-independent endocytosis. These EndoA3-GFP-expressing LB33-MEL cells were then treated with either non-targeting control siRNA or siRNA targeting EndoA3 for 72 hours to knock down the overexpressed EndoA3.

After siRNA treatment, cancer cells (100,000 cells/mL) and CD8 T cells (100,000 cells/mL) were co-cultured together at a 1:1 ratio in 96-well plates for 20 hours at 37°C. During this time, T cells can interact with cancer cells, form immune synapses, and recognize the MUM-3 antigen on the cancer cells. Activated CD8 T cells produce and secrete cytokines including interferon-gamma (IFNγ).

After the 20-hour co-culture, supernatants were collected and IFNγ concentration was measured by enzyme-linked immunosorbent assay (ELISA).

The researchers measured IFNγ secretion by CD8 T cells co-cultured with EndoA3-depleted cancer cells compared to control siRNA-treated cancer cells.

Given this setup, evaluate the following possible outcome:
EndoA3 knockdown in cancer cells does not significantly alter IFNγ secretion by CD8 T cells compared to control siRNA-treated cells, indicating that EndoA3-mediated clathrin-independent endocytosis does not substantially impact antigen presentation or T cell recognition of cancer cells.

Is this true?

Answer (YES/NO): NO